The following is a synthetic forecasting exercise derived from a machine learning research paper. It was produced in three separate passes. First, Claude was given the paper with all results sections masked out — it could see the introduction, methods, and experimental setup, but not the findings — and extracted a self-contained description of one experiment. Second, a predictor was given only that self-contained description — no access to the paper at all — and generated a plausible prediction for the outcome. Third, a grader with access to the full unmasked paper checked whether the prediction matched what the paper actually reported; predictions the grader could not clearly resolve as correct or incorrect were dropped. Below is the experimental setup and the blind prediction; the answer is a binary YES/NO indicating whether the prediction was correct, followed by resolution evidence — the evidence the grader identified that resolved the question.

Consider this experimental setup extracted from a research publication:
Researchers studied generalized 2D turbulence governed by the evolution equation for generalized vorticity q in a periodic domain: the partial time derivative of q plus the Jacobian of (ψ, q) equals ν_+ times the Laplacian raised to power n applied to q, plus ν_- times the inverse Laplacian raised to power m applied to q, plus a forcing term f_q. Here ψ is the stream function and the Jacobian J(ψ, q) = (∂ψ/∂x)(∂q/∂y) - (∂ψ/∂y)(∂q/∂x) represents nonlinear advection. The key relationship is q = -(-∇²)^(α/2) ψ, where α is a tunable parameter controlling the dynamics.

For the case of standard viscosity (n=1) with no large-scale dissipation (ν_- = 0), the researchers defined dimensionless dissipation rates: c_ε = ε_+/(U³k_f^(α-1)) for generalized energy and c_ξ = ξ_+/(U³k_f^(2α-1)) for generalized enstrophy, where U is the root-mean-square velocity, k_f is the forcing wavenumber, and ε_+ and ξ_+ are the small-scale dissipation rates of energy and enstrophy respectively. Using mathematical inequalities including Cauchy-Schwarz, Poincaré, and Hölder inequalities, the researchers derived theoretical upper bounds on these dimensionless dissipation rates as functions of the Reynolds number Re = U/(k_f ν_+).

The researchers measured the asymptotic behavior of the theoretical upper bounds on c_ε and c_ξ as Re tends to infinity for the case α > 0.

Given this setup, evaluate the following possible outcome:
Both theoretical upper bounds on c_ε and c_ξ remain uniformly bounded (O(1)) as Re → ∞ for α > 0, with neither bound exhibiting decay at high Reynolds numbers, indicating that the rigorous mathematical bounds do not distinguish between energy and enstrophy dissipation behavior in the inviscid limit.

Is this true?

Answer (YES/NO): NO